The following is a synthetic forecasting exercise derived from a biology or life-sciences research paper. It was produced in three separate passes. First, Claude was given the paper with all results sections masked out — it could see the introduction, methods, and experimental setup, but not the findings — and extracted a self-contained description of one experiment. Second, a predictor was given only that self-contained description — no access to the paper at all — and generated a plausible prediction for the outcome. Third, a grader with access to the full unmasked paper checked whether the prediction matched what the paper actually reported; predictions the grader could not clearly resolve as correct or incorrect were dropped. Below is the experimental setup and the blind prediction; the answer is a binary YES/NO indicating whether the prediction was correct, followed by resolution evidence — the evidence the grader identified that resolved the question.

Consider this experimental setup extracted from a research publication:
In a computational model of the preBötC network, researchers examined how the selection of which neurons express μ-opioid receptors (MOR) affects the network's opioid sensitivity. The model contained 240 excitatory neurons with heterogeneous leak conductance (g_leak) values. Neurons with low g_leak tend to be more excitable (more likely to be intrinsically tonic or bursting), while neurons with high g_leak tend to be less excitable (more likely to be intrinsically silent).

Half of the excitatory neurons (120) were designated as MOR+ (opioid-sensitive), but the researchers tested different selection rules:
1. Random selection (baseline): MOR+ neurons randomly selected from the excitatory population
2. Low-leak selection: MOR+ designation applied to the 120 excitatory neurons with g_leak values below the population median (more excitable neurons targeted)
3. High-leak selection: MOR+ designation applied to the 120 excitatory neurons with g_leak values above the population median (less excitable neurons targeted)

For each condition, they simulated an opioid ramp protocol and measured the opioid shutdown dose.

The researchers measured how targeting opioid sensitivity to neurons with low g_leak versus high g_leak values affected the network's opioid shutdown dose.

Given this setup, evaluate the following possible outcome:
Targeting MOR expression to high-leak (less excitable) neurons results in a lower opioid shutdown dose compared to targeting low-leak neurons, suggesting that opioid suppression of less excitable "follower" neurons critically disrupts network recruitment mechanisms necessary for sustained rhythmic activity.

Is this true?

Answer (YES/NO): YES